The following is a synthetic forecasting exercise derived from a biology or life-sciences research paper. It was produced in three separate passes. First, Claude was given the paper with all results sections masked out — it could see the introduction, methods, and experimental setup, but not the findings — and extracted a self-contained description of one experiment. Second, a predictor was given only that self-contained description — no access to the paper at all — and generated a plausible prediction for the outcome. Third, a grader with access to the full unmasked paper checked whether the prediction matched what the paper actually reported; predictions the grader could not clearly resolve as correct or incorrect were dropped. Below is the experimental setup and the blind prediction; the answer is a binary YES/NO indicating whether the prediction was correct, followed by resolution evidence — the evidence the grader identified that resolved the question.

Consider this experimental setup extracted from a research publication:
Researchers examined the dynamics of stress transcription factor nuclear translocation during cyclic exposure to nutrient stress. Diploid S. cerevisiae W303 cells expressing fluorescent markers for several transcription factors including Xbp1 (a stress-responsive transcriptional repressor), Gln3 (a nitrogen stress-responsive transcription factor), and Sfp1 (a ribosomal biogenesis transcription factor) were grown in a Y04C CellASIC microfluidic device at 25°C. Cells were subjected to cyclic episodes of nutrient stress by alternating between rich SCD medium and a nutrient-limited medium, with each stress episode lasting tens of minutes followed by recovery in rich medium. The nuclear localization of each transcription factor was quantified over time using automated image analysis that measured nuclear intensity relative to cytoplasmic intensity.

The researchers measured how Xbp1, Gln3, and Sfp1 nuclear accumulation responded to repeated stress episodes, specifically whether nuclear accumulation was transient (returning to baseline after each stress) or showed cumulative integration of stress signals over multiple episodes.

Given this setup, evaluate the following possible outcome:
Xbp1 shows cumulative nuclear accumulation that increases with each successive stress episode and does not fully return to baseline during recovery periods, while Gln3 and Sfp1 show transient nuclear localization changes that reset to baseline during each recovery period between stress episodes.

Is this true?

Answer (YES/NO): YES